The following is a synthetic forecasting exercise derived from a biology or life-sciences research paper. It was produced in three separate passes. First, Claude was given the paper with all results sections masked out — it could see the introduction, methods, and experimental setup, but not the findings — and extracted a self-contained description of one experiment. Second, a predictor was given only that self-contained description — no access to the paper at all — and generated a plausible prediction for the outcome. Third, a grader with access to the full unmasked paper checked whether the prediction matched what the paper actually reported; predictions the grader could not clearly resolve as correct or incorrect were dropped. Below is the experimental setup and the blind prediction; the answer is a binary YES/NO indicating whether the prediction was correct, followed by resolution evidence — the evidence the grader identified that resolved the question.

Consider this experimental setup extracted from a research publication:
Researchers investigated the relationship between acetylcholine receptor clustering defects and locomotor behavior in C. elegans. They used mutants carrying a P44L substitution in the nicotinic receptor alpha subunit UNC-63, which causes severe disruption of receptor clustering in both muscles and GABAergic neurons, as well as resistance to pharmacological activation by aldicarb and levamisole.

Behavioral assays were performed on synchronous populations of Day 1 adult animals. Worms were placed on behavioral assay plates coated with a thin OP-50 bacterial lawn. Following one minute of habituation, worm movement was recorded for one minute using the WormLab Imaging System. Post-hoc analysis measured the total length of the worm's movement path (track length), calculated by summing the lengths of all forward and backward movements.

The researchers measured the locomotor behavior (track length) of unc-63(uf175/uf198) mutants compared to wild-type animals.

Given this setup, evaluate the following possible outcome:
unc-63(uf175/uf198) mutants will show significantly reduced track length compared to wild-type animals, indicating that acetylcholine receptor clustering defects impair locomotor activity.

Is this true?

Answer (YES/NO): NO